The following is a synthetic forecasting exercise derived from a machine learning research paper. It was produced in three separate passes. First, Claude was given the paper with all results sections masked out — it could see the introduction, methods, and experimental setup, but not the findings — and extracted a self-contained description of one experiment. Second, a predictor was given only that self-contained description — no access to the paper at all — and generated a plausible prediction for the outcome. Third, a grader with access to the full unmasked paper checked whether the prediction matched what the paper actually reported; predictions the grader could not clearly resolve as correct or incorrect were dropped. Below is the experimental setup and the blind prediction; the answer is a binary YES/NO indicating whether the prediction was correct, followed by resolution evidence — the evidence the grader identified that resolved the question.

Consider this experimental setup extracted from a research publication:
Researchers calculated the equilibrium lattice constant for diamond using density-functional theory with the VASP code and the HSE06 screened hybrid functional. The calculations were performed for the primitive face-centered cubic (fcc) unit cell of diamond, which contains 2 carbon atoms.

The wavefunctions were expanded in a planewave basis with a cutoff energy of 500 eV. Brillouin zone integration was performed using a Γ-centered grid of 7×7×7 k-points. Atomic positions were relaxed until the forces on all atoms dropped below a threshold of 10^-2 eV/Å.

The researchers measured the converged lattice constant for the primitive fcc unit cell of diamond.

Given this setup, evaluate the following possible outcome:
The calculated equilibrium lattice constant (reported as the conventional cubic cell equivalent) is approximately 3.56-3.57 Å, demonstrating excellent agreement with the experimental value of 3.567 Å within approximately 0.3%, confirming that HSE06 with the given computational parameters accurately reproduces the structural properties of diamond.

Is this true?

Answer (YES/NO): NO